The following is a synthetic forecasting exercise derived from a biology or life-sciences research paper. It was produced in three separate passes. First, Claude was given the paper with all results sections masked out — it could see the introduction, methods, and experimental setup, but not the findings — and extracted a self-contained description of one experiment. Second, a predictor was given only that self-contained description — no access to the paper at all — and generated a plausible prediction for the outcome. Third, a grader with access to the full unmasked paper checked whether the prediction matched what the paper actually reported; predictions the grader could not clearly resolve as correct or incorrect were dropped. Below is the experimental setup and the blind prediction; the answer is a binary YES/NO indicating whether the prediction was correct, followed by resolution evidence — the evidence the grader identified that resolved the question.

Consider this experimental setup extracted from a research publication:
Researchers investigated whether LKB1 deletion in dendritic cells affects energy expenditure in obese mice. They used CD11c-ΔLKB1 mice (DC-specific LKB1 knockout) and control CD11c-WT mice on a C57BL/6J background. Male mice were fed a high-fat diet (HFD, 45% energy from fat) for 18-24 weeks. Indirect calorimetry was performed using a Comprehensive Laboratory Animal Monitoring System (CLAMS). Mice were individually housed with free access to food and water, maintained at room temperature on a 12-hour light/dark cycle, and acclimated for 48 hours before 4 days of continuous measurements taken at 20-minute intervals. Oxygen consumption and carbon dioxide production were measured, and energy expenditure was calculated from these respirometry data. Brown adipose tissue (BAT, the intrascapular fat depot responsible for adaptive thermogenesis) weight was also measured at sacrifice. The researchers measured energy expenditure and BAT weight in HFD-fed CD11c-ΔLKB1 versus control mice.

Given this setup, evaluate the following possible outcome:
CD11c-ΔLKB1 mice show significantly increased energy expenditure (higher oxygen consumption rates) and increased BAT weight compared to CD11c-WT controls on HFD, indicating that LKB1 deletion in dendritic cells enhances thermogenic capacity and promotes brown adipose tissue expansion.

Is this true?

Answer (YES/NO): NO